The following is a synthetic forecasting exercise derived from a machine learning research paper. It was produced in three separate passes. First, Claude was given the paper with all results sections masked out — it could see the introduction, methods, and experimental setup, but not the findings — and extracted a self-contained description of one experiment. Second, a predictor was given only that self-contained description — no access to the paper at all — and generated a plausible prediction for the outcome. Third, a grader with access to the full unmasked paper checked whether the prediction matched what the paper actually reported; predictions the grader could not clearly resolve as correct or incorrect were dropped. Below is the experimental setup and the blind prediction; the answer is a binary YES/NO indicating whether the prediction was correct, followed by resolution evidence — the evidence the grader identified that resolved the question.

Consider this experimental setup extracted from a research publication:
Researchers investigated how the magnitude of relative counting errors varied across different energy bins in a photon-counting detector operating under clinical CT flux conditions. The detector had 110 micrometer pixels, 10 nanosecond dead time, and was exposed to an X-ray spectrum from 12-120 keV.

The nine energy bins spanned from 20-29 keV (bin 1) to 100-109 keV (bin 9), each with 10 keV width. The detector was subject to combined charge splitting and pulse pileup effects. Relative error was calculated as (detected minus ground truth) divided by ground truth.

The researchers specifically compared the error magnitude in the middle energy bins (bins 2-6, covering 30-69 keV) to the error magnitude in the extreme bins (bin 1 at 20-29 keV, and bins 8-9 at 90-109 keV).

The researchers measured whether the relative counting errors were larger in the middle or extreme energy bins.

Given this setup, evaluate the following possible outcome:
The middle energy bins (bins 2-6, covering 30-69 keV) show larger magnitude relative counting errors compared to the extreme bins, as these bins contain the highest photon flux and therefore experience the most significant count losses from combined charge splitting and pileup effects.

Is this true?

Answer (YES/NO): NO